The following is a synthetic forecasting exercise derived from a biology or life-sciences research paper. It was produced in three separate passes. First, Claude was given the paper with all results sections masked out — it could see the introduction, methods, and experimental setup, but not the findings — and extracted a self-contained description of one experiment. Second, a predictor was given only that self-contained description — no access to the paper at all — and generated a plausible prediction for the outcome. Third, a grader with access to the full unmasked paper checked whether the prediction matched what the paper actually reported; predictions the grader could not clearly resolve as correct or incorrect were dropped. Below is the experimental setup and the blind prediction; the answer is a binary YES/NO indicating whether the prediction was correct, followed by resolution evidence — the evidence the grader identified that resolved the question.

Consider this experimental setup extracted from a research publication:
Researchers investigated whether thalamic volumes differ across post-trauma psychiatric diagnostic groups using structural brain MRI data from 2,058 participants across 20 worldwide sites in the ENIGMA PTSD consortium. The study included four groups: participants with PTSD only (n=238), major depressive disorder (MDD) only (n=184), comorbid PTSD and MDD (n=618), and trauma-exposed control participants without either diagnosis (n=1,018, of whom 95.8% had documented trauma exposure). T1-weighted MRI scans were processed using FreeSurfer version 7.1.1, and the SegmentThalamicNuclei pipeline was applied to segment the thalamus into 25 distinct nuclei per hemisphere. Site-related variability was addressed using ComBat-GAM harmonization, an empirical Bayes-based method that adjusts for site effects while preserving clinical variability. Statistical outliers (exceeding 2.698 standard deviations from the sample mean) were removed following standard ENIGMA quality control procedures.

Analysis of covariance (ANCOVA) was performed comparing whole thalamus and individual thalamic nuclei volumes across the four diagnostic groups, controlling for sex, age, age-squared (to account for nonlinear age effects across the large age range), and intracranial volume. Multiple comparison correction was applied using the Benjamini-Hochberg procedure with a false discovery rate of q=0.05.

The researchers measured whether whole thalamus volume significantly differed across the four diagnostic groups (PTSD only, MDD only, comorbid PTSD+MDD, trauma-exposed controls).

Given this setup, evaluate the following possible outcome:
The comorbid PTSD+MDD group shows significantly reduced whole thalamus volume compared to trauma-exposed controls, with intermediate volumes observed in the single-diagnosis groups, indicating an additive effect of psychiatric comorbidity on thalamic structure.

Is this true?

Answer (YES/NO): NO